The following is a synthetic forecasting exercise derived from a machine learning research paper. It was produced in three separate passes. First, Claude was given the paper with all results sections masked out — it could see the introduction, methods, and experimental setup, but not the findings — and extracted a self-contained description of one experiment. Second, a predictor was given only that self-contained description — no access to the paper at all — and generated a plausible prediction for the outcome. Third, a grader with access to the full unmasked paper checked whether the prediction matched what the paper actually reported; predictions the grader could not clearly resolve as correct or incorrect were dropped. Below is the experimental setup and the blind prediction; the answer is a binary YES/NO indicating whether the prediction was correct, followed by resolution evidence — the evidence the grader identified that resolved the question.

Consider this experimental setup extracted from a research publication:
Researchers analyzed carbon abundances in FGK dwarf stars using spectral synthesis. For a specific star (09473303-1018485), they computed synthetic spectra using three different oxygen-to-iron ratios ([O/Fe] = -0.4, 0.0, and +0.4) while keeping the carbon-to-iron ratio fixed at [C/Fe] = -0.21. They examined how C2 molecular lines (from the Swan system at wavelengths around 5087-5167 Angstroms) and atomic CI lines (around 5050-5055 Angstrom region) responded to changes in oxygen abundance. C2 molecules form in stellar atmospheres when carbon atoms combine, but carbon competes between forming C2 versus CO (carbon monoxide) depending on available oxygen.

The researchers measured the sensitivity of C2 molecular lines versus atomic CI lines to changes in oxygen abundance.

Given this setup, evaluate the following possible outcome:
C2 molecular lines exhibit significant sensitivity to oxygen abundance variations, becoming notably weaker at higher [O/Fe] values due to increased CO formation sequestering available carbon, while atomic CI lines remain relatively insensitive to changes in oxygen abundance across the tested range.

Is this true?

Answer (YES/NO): YES